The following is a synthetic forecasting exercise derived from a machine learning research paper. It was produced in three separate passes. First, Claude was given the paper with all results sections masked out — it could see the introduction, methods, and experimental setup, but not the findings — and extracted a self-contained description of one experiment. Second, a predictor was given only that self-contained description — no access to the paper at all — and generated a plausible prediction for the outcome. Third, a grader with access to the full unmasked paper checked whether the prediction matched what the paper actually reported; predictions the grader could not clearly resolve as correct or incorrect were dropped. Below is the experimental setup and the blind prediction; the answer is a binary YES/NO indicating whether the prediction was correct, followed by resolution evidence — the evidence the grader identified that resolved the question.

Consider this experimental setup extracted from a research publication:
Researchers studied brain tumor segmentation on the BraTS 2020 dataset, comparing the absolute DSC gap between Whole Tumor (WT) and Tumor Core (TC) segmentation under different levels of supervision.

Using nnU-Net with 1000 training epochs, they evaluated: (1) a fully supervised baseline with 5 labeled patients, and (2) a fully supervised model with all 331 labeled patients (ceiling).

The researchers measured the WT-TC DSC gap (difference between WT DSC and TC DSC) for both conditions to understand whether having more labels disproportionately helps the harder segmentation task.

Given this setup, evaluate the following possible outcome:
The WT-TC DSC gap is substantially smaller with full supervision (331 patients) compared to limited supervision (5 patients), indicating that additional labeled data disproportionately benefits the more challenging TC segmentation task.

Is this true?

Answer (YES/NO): YES